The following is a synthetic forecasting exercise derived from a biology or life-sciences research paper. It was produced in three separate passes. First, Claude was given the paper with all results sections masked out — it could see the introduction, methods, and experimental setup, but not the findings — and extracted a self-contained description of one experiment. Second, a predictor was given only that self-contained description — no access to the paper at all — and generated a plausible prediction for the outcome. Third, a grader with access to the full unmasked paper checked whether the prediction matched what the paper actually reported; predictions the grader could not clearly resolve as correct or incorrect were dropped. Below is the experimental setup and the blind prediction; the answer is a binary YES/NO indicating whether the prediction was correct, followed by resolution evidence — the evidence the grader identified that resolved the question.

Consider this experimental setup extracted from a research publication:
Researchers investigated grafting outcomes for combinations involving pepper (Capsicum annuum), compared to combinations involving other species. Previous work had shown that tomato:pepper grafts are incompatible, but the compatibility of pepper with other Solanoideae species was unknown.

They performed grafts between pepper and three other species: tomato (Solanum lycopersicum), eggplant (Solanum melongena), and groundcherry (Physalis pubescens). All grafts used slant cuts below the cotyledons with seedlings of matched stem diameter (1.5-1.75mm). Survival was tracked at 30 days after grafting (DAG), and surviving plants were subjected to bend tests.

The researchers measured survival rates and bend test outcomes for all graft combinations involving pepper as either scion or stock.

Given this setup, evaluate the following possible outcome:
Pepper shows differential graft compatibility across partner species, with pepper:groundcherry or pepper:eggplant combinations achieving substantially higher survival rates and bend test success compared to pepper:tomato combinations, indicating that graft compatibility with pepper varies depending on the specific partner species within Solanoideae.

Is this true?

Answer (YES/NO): NO